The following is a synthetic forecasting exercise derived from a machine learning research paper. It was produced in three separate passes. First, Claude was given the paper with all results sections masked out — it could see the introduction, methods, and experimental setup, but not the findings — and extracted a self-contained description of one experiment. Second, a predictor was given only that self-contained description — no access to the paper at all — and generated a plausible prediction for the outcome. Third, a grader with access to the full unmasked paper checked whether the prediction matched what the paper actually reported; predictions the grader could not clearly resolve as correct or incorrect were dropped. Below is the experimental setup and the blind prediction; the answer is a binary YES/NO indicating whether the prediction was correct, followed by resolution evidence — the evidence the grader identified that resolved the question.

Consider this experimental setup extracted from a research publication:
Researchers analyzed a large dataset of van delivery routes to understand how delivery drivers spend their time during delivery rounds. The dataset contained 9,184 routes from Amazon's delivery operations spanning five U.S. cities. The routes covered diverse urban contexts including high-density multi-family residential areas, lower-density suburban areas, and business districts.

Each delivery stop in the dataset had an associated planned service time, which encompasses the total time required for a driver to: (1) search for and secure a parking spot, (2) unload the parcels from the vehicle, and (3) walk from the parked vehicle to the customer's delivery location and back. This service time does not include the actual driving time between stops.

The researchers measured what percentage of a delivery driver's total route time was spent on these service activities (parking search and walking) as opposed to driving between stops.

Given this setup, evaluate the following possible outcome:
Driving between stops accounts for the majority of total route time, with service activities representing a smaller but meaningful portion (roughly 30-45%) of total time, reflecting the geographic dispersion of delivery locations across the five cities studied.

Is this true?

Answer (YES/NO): NO